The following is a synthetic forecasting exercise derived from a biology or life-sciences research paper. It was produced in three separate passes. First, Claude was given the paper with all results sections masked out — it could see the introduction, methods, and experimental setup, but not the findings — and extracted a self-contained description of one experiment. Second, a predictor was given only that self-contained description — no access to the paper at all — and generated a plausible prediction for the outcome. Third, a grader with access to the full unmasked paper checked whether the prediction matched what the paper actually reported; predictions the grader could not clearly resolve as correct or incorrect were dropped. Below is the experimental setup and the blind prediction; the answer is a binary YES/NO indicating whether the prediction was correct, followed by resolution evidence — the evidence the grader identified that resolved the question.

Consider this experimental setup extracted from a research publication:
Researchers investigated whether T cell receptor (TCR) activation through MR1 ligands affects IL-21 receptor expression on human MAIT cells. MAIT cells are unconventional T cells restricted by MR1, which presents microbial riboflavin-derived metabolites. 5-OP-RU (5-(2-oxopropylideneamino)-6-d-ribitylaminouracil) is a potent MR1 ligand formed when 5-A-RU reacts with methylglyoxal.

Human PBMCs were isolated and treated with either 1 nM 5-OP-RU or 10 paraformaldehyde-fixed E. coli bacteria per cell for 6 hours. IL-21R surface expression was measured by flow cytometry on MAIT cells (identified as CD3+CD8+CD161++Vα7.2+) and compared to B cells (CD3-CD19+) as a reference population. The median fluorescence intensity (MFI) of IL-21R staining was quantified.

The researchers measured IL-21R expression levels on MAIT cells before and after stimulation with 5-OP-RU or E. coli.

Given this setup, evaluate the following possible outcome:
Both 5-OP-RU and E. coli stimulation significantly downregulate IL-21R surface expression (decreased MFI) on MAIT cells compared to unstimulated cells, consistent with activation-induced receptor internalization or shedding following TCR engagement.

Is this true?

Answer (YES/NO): NO